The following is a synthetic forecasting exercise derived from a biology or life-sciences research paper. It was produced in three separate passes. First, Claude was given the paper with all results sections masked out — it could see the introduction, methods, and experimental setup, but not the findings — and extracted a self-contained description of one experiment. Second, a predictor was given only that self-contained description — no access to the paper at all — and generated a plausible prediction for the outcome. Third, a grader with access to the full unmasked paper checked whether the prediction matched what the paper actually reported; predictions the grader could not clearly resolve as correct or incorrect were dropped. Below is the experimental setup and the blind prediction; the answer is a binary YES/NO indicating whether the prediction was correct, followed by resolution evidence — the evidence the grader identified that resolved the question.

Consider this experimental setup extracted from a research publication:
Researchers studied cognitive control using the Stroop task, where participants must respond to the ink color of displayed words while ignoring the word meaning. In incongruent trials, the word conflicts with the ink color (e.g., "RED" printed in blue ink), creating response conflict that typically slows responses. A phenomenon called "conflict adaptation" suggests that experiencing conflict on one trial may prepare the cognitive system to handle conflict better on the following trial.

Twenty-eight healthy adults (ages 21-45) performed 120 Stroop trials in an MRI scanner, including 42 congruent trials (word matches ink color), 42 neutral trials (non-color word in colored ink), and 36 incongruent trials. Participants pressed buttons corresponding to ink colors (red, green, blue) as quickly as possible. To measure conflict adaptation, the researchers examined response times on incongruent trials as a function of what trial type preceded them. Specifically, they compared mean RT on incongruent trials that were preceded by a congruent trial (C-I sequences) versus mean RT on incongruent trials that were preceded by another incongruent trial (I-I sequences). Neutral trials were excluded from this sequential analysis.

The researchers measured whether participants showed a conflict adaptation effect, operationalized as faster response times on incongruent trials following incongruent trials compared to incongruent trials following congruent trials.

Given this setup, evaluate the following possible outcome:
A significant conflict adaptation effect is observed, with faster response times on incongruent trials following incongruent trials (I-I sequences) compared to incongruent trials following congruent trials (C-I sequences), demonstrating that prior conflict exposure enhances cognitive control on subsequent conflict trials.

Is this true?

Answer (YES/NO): YES